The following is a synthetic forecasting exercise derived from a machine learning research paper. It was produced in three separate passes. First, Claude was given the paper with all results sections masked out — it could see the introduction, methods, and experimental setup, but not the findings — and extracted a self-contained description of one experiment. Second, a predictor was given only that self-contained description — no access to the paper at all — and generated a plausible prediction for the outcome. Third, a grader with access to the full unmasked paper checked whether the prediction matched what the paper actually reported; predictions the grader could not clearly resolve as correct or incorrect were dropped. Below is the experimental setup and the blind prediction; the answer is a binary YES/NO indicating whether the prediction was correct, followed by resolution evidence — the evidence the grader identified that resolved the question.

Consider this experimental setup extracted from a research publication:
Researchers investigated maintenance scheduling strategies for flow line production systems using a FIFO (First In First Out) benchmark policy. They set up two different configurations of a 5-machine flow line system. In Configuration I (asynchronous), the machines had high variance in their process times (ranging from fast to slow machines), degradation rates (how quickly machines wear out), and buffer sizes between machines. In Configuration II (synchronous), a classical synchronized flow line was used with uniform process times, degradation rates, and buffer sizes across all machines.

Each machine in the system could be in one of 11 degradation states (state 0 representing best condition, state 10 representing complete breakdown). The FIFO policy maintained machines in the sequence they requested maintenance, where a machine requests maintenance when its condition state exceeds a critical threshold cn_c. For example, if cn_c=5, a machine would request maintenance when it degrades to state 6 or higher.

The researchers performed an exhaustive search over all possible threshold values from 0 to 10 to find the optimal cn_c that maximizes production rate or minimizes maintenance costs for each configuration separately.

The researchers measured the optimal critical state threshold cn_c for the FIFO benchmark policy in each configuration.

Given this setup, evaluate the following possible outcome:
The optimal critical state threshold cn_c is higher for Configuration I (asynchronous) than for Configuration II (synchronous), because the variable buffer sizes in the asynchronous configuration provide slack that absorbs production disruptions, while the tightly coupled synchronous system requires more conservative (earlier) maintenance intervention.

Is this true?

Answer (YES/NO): YES